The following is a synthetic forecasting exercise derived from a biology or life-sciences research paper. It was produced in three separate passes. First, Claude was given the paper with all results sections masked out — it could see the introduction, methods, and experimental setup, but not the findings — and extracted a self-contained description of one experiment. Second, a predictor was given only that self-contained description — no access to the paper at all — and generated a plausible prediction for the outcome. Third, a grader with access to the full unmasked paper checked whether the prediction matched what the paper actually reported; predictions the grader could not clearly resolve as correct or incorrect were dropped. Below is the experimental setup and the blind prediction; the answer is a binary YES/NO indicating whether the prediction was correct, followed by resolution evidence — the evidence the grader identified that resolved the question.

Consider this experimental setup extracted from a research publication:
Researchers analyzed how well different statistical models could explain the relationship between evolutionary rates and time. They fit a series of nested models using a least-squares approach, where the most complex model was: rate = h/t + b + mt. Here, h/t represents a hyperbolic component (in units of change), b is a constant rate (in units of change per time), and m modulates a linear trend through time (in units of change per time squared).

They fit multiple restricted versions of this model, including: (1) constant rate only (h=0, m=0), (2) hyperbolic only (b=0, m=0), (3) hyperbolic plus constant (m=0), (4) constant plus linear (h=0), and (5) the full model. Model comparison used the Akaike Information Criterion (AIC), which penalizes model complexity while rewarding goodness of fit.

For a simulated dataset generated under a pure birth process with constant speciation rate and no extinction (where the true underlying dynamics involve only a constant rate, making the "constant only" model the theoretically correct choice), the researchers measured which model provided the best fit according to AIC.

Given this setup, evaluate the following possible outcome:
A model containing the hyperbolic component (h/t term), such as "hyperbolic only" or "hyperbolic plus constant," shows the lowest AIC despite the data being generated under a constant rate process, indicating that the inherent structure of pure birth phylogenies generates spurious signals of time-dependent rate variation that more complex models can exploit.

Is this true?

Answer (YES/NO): NO